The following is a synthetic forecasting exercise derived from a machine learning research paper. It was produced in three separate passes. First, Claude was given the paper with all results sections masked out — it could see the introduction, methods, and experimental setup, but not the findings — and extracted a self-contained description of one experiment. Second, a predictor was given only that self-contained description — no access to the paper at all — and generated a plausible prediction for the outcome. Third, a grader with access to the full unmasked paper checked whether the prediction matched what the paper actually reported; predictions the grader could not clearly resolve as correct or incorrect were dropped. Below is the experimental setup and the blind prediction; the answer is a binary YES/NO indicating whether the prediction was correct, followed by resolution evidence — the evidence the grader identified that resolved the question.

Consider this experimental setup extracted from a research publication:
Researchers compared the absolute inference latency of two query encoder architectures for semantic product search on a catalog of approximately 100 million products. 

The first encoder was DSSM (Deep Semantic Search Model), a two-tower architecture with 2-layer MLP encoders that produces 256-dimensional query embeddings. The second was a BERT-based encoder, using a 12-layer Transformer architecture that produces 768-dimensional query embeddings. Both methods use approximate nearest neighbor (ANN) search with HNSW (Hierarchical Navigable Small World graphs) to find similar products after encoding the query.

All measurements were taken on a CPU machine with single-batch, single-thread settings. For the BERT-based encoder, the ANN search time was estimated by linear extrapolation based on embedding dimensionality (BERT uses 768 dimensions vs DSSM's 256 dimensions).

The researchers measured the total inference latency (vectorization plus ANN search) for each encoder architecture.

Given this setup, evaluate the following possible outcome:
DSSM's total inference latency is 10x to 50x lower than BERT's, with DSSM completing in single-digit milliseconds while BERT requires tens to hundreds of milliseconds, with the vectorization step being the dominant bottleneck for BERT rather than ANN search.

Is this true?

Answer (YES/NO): YES